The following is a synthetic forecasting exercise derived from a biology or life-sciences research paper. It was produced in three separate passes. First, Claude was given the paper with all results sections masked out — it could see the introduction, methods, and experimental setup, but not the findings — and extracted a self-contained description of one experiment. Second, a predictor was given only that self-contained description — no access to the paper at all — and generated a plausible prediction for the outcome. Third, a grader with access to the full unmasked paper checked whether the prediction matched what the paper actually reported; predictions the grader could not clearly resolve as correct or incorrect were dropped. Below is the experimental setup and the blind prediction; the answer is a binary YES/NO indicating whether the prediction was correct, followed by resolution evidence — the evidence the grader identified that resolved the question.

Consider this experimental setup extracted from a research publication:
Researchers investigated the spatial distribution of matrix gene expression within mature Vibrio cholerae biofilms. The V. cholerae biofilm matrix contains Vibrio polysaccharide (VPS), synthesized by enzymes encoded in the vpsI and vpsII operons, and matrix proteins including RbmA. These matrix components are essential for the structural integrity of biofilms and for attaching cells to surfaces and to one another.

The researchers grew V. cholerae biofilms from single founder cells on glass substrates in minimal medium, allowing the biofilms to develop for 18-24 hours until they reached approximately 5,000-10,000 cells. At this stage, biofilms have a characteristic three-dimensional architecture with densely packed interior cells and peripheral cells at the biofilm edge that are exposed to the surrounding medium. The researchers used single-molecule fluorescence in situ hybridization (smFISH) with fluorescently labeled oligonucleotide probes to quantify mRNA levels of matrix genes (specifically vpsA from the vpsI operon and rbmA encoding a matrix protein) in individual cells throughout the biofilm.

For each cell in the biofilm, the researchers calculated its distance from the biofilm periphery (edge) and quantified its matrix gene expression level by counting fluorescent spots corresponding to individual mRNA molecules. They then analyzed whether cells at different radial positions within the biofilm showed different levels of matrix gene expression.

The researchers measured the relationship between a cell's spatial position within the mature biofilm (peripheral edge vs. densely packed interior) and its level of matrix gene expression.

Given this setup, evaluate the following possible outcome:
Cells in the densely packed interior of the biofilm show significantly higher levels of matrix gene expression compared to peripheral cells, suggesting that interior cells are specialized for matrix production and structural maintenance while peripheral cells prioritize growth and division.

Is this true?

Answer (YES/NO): NO